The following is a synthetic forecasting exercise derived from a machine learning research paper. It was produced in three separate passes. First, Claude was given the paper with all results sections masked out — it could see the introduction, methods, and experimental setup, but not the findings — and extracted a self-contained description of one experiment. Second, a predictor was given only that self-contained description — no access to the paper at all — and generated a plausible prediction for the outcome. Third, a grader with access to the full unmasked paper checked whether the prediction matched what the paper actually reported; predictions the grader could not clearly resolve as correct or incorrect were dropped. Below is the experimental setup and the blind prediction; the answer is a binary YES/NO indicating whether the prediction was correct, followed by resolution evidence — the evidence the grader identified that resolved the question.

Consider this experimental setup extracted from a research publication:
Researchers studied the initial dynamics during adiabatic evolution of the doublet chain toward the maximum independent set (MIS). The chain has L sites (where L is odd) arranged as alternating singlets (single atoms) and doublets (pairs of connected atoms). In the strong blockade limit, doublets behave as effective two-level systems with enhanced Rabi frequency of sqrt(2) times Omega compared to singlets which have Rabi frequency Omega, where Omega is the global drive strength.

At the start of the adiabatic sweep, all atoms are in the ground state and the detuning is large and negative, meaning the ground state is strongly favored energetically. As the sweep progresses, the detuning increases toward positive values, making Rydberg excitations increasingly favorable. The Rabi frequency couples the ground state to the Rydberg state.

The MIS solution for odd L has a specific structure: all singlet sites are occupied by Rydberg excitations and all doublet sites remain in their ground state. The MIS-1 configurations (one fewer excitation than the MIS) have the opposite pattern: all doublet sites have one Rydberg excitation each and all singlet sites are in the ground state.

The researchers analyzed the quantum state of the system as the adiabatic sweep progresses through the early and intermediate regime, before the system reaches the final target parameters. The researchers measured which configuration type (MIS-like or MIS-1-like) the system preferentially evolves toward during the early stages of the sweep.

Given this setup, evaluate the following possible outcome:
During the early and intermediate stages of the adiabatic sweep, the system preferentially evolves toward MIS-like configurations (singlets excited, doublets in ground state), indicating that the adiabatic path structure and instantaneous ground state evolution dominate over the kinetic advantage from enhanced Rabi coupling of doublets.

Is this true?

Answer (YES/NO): NO